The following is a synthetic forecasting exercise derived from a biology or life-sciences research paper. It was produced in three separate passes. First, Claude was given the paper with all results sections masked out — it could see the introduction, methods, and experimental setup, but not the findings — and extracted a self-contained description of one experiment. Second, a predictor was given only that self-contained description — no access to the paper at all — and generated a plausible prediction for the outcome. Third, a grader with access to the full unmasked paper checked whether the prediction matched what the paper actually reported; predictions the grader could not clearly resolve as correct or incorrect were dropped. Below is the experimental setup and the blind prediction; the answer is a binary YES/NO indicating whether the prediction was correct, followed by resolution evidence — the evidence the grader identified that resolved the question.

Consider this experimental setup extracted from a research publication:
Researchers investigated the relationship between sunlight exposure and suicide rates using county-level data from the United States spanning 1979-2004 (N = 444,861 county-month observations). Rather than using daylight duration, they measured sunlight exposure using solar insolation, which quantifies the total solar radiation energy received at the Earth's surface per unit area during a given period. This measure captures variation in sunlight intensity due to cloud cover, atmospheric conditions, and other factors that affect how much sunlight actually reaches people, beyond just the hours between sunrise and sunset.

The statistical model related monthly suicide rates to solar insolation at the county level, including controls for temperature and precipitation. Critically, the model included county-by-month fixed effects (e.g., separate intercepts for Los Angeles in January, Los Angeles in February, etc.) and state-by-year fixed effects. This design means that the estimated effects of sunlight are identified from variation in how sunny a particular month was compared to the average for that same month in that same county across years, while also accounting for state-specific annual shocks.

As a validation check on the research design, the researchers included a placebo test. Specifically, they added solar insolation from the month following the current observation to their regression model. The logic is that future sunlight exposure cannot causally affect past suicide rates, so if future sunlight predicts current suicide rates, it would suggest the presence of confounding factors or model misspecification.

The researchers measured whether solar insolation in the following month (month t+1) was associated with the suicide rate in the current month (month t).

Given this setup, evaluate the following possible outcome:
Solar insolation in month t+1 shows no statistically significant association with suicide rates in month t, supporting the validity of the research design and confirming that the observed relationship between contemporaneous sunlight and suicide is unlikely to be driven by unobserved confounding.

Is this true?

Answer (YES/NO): YES